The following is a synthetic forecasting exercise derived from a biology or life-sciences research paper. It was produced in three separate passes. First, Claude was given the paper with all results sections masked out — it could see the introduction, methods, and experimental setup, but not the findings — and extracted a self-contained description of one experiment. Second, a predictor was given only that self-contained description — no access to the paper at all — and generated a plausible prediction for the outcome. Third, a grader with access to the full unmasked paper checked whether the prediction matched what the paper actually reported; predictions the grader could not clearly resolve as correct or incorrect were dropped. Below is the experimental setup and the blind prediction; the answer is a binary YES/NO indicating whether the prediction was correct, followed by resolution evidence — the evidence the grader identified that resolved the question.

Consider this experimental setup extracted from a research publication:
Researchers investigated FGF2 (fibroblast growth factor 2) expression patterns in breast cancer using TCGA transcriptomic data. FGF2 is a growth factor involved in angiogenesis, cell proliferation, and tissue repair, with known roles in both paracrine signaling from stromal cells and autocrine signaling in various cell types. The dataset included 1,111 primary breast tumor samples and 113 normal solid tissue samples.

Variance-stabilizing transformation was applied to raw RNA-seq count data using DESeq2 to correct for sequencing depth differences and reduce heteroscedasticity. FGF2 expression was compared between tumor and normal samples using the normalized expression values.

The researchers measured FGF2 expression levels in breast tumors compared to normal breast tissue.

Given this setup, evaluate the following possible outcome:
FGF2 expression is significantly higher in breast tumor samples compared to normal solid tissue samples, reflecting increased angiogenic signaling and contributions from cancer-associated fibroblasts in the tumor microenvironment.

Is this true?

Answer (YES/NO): NO